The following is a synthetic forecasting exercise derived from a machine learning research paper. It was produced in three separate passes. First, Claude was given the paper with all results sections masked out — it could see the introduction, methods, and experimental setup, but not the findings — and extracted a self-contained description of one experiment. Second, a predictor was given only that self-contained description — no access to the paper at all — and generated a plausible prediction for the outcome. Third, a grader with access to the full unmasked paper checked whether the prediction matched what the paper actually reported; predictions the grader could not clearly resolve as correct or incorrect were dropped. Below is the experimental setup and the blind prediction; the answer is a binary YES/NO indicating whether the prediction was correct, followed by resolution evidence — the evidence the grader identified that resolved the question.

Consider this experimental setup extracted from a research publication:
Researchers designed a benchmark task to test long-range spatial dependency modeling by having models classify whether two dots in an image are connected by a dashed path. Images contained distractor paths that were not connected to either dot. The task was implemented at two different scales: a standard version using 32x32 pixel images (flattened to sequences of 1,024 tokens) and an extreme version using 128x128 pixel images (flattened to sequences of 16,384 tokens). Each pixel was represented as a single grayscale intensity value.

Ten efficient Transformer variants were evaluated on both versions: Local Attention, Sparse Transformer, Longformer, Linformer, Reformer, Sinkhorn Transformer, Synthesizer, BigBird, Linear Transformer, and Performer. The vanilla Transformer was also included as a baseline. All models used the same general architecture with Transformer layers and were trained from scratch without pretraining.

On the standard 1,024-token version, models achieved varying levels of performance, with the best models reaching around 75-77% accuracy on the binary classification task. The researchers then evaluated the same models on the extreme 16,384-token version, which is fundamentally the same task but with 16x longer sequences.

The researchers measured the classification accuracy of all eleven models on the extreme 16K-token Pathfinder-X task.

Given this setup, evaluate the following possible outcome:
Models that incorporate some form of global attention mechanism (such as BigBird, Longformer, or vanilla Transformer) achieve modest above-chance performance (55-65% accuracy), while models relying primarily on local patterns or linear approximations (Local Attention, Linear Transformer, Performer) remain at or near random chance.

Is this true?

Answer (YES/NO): NO